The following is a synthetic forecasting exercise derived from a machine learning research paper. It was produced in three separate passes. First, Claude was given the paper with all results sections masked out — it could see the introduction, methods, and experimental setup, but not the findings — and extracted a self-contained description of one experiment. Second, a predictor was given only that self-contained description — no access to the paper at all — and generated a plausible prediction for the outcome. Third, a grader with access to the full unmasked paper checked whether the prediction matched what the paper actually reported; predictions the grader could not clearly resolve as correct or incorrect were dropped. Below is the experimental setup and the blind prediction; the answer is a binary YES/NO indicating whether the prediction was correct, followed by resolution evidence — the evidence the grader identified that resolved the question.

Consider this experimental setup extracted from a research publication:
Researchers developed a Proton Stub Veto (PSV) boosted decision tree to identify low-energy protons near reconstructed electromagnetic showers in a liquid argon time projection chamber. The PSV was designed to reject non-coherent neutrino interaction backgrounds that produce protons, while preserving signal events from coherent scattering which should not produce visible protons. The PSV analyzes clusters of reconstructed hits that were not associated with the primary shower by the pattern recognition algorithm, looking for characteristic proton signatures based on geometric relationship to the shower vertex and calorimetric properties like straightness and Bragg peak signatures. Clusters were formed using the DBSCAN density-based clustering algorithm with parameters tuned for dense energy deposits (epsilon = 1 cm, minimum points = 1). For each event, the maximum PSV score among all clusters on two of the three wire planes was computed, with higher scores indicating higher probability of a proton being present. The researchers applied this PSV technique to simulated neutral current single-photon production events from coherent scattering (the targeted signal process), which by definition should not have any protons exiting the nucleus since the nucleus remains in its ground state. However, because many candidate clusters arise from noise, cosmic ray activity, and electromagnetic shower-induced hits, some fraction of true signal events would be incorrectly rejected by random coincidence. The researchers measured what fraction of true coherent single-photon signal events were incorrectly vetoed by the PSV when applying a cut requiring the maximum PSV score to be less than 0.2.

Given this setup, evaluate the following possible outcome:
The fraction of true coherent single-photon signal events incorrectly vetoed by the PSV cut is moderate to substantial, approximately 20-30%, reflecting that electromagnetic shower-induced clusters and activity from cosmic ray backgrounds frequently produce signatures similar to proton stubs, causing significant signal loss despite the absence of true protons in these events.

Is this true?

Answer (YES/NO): NO